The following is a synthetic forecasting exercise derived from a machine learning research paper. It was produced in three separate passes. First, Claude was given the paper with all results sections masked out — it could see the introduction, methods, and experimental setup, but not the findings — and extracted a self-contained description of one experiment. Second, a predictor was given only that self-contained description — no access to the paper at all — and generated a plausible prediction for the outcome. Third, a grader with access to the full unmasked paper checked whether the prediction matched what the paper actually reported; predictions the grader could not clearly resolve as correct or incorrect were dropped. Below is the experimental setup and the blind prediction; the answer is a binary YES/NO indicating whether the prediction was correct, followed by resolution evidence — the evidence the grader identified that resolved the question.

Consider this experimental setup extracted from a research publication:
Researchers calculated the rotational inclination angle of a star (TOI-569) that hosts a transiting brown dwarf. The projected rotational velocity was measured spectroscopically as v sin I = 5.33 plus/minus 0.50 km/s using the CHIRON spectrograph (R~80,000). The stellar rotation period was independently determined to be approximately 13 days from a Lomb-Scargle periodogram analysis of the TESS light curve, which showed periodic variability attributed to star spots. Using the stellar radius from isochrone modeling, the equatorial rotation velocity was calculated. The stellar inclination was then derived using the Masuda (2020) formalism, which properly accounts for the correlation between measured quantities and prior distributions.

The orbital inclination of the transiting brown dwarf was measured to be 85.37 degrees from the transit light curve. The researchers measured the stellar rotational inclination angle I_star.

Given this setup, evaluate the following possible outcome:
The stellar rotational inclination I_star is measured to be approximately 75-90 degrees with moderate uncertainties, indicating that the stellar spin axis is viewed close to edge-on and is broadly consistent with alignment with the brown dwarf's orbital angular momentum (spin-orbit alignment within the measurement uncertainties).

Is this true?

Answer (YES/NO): NO